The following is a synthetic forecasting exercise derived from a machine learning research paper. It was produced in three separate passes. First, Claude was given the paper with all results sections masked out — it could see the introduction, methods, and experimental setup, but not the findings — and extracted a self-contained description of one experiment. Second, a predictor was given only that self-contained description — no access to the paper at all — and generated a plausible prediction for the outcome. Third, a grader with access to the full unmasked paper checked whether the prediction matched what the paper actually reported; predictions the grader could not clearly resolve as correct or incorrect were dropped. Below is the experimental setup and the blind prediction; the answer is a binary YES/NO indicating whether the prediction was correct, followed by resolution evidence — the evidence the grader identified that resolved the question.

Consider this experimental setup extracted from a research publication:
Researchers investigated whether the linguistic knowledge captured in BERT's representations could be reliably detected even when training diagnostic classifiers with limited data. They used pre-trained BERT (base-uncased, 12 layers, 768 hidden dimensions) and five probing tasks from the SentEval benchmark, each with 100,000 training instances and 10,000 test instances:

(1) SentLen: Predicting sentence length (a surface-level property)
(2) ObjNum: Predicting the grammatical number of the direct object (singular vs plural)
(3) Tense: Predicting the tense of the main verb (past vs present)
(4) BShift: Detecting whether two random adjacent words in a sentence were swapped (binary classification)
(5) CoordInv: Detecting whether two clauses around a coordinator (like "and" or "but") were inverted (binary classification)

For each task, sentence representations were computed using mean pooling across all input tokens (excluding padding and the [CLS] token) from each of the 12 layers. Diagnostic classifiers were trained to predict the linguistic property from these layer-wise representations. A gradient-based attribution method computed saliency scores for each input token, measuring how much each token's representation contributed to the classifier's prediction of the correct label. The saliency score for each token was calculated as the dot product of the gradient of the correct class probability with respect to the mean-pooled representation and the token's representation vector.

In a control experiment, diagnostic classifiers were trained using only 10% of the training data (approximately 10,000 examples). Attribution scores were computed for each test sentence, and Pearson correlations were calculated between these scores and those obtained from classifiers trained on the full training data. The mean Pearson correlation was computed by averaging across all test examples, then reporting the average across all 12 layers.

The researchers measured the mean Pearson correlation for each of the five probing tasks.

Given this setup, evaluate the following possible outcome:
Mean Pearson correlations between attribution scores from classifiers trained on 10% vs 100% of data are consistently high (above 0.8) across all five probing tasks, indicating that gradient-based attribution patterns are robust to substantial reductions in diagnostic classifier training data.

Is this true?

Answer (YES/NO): NO